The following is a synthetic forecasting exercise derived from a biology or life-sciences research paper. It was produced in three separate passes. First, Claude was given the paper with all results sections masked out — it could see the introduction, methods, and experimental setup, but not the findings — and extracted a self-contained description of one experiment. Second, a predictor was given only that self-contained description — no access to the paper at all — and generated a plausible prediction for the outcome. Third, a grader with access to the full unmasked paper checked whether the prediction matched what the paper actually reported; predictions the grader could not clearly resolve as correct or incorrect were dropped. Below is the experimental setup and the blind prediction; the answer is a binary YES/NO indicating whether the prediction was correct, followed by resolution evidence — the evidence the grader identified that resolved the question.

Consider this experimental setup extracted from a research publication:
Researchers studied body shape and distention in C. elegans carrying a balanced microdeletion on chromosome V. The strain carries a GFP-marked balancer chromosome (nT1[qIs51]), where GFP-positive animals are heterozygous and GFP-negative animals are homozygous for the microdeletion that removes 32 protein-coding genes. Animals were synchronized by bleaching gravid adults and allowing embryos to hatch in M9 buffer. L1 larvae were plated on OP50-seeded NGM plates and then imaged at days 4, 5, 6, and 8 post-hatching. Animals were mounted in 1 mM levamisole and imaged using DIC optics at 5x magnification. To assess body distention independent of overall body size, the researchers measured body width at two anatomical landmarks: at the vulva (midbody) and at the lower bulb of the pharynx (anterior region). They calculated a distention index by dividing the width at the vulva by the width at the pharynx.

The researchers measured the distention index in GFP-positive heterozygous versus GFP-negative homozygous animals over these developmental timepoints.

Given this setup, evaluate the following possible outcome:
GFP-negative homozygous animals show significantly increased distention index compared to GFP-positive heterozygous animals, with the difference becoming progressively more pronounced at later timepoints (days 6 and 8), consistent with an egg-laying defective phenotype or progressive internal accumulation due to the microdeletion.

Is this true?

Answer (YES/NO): NO